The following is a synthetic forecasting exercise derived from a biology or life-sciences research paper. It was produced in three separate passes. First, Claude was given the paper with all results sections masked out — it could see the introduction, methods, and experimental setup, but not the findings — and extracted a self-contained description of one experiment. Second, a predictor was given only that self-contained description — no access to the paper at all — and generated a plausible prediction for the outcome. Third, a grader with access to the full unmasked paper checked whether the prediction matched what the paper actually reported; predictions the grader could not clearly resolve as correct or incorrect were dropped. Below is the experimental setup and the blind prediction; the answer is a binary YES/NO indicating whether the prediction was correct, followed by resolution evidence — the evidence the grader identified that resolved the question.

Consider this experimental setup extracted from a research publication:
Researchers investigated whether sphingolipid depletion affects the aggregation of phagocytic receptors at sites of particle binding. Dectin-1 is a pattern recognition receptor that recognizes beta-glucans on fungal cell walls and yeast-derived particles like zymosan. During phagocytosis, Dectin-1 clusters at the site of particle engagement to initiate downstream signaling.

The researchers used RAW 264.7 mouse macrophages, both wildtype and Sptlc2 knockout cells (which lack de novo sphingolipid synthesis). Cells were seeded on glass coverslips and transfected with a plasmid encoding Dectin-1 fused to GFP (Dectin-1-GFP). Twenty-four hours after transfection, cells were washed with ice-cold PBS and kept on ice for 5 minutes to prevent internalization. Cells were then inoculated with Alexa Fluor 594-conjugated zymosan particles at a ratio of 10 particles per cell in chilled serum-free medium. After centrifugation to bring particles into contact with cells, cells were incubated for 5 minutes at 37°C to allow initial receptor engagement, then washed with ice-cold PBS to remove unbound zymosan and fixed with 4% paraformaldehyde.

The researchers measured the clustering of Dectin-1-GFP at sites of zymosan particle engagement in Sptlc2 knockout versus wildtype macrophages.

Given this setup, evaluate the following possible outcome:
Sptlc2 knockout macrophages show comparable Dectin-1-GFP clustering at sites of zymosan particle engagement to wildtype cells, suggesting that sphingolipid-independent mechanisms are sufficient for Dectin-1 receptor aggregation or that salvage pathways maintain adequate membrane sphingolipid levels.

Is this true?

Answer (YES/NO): NO